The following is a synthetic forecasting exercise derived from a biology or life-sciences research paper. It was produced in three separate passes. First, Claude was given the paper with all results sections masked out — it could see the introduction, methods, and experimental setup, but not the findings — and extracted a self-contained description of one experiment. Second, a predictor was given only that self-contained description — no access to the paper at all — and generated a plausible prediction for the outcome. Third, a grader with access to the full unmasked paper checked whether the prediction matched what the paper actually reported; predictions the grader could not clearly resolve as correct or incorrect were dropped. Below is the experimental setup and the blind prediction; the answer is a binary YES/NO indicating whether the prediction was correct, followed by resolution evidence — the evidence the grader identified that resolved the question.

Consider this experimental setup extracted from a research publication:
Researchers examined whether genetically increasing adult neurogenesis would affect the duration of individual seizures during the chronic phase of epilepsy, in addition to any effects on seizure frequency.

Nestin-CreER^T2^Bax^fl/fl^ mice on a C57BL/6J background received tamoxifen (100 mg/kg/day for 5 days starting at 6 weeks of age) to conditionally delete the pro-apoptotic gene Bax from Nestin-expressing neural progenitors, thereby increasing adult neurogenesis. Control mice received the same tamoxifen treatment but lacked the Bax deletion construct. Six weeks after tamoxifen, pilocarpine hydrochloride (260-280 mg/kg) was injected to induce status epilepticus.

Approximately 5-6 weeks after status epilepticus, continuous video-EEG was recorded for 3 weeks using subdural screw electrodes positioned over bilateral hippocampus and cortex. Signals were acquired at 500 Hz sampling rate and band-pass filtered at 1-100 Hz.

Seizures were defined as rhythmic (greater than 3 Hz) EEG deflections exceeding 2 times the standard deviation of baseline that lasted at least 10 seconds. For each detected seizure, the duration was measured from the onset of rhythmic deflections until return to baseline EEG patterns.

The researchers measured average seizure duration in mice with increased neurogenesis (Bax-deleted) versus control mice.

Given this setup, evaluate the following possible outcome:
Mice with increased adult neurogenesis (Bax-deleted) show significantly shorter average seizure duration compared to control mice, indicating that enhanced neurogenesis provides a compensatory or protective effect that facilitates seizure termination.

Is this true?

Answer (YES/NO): NO